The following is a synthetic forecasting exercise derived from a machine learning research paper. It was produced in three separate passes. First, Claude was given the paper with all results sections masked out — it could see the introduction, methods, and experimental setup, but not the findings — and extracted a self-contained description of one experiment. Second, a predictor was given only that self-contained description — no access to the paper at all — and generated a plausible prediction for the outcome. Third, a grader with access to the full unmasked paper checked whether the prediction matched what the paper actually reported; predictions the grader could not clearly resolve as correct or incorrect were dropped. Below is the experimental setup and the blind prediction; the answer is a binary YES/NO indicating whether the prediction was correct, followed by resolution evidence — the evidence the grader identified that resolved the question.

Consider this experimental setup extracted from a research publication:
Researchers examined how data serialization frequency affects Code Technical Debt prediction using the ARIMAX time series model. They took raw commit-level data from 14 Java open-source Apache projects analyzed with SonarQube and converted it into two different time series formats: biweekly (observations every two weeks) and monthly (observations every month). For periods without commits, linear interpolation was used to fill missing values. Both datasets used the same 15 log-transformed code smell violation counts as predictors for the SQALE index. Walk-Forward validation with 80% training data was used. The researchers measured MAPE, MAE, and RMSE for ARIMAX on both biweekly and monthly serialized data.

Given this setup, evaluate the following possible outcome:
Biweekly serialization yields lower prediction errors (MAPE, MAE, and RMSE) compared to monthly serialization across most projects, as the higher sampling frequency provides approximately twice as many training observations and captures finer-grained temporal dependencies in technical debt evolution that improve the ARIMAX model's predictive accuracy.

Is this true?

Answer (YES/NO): YES